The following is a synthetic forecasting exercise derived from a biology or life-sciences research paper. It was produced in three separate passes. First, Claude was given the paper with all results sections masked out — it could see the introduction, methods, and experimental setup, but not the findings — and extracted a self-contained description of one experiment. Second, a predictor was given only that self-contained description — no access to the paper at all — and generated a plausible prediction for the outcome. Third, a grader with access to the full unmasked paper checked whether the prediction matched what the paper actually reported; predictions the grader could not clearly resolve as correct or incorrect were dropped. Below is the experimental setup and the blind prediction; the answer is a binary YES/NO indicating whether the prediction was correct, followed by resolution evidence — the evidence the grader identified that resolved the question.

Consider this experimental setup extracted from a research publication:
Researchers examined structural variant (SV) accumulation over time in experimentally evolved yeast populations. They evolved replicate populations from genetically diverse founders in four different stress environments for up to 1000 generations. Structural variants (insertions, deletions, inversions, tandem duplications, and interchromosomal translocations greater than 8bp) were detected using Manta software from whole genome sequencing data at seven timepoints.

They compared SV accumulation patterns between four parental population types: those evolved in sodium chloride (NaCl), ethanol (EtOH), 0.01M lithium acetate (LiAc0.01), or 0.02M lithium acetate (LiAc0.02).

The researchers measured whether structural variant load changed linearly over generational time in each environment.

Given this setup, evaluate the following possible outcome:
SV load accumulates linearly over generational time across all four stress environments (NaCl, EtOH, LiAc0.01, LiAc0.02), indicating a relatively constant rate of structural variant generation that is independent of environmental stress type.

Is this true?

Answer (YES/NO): NO